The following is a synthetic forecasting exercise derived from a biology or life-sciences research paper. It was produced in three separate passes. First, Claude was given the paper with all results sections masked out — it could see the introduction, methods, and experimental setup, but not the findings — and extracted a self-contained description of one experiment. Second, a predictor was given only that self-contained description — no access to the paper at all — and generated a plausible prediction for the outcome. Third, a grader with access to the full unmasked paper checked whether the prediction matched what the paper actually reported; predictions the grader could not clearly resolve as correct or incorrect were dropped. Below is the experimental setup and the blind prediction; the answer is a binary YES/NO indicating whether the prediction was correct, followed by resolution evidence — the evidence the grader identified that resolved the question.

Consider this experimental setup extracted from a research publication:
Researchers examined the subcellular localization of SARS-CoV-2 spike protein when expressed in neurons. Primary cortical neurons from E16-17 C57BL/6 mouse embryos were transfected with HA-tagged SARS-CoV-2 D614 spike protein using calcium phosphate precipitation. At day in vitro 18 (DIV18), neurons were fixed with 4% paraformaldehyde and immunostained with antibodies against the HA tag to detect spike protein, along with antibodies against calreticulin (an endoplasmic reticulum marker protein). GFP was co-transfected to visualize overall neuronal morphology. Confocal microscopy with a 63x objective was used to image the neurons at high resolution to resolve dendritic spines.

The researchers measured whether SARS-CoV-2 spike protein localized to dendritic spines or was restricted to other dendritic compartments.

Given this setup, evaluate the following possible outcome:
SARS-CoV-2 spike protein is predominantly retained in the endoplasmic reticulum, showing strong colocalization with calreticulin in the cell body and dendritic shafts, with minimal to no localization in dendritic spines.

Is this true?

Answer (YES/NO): NO